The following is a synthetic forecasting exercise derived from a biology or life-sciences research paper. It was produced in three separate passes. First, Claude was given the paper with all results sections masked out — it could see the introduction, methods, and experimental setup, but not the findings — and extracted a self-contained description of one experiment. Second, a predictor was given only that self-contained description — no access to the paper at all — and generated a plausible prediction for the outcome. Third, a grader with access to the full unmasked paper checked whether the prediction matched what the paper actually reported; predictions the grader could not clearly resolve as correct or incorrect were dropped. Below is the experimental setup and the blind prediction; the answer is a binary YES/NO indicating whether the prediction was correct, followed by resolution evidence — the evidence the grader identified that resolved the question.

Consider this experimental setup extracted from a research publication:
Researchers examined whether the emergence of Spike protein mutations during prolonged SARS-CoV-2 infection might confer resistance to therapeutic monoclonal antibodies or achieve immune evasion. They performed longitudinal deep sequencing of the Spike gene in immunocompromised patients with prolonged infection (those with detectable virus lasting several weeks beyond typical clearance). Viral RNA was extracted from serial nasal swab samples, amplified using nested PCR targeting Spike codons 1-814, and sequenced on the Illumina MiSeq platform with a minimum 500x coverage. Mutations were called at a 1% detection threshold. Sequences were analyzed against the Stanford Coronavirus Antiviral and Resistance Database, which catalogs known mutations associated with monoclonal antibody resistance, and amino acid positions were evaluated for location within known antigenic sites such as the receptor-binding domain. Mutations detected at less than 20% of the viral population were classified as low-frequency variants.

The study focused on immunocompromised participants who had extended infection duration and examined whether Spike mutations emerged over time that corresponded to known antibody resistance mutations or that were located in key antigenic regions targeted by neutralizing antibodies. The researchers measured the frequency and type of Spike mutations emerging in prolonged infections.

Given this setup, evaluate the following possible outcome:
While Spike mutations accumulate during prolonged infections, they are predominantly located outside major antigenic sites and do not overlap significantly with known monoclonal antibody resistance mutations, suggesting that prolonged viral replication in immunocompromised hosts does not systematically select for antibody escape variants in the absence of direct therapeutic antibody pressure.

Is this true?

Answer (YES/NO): NO